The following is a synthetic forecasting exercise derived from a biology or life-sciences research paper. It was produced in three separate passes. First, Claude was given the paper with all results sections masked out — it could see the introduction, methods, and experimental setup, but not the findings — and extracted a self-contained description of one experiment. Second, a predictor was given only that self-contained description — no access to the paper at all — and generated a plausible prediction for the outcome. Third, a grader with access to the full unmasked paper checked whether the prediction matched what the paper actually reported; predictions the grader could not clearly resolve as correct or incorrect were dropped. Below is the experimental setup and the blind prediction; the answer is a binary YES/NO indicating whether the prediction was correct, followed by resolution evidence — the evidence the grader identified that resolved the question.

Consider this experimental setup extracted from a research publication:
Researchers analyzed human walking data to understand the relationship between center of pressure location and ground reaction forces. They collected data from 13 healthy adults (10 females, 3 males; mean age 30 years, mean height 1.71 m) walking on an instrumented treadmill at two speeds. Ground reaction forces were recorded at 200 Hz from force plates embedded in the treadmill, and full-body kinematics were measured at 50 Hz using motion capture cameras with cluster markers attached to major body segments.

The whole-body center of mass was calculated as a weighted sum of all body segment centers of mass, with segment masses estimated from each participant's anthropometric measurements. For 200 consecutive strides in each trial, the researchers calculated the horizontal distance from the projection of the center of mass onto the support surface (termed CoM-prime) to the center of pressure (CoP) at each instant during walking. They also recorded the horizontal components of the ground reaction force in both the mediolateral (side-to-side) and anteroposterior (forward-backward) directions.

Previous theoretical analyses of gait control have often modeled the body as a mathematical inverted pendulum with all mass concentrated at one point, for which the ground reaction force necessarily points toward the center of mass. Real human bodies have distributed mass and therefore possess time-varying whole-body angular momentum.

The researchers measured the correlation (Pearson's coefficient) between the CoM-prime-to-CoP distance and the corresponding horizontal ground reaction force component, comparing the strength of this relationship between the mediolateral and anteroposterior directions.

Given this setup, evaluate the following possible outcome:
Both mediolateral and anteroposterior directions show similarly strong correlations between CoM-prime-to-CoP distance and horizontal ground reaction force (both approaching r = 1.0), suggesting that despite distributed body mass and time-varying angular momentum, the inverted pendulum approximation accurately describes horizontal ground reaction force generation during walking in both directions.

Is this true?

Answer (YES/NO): NO